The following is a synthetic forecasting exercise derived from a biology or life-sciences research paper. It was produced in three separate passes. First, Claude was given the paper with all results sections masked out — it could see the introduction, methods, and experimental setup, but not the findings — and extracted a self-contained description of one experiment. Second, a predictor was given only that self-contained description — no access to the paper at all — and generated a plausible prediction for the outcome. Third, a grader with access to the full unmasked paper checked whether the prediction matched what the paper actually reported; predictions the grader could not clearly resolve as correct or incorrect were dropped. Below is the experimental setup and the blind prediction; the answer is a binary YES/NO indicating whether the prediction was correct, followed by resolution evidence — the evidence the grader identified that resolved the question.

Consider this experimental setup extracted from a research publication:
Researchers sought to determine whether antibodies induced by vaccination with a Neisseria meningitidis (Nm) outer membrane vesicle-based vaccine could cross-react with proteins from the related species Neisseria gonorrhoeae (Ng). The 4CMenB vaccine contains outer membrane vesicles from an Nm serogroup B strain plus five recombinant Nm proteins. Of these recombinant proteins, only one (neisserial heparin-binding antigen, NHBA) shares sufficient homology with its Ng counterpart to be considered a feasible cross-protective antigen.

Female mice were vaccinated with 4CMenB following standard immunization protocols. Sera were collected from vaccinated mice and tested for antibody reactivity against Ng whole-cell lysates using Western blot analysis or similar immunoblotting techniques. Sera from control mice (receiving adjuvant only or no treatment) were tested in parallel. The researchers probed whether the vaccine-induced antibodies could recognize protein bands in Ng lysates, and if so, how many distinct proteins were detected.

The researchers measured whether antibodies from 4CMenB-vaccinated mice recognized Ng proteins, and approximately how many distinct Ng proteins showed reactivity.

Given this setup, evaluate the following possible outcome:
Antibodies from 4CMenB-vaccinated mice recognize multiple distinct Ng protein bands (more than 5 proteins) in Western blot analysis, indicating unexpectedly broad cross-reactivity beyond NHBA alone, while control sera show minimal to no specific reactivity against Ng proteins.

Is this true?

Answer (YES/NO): YES